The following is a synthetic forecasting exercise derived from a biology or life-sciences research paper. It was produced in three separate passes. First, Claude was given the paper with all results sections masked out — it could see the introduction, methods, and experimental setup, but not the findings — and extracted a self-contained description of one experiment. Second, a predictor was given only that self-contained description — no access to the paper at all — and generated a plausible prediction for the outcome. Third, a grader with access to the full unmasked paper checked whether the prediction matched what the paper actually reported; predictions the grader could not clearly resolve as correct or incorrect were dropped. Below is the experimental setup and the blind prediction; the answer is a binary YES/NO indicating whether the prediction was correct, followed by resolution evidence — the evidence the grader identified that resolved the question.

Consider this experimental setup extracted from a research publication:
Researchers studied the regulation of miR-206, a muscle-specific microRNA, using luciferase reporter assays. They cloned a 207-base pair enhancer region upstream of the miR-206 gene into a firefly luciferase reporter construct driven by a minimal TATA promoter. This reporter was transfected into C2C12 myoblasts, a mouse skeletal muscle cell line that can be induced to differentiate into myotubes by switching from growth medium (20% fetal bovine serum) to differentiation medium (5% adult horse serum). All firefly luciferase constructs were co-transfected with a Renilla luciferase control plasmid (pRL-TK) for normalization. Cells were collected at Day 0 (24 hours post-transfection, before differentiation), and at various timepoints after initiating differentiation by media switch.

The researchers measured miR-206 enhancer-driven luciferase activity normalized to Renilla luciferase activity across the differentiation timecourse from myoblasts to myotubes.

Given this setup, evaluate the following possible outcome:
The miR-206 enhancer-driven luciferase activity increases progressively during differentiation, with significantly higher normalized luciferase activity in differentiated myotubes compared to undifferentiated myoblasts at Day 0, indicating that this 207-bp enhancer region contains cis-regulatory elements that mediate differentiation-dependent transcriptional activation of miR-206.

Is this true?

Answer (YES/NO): YES